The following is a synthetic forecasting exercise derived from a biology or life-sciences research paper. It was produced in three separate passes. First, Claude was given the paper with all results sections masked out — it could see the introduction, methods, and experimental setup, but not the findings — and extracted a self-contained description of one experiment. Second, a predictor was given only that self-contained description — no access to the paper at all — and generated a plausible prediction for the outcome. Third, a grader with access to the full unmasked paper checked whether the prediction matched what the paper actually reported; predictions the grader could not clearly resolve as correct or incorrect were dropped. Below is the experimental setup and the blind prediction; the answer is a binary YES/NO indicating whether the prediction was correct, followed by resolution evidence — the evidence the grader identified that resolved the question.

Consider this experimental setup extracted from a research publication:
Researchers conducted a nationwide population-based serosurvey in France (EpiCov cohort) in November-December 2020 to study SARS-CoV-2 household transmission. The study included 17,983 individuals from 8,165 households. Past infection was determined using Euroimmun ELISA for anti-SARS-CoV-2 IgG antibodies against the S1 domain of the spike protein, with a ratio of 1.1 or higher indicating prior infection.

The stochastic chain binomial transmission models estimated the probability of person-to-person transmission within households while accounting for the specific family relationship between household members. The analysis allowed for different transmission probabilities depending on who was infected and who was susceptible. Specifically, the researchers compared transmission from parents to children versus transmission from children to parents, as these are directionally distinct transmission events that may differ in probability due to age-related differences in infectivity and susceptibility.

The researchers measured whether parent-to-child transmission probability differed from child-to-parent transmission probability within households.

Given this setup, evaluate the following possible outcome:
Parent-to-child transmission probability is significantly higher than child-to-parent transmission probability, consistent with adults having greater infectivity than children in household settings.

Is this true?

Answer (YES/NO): YES